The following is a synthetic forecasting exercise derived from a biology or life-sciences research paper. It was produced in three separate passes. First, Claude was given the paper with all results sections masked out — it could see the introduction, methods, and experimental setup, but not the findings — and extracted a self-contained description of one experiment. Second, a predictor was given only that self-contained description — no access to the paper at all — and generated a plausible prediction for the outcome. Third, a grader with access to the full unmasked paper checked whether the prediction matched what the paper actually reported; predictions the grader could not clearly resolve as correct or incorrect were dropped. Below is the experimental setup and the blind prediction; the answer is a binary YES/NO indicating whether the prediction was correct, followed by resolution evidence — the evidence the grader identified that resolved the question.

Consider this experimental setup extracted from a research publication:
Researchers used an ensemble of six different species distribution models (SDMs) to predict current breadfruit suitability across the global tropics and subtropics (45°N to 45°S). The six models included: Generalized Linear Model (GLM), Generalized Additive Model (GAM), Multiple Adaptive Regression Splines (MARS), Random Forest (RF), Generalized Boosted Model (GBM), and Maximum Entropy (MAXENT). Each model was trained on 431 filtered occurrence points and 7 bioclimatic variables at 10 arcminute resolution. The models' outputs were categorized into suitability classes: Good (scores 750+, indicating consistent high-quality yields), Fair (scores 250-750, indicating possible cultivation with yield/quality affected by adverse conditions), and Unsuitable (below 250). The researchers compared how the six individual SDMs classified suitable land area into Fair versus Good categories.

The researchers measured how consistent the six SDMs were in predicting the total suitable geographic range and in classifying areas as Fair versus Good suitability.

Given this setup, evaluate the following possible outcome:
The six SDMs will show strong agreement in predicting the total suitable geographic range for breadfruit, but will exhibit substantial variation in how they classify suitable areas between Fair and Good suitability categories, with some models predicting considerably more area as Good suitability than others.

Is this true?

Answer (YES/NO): YES